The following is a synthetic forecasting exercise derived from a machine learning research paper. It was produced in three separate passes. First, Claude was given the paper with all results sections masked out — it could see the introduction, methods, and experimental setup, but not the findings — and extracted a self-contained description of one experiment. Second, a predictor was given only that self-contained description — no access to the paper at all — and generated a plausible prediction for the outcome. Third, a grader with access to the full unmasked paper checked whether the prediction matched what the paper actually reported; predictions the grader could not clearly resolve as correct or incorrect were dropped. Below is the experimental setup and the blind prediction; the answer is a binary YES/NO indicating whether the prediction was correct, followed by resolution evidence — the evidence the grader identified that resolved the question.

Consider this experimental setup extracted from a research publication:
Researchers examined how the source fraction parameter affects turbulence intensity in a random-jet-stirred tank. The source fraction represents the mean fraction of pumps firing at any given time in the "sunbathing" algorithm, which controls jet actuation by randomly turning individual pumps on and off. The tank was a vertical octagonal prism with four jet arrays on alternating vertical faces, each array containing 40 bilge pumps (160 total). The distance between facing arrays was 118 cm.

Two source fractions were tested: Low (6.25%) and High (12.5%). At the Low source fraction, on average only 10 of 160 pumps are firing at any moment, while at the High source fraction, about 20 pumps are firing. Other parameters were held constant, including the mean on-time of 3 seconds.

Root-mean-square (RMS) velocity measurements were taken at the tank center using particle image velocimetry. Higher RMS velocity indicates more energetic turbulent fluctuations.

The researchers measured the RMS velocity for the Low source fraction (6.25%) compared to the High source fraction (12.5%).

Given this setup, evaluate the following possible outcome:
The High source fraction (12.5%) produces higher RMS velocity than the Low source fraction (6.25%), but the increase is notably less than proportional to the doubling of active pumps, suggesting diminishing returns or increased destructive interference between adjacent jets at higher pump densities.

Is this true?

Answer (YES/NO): YES